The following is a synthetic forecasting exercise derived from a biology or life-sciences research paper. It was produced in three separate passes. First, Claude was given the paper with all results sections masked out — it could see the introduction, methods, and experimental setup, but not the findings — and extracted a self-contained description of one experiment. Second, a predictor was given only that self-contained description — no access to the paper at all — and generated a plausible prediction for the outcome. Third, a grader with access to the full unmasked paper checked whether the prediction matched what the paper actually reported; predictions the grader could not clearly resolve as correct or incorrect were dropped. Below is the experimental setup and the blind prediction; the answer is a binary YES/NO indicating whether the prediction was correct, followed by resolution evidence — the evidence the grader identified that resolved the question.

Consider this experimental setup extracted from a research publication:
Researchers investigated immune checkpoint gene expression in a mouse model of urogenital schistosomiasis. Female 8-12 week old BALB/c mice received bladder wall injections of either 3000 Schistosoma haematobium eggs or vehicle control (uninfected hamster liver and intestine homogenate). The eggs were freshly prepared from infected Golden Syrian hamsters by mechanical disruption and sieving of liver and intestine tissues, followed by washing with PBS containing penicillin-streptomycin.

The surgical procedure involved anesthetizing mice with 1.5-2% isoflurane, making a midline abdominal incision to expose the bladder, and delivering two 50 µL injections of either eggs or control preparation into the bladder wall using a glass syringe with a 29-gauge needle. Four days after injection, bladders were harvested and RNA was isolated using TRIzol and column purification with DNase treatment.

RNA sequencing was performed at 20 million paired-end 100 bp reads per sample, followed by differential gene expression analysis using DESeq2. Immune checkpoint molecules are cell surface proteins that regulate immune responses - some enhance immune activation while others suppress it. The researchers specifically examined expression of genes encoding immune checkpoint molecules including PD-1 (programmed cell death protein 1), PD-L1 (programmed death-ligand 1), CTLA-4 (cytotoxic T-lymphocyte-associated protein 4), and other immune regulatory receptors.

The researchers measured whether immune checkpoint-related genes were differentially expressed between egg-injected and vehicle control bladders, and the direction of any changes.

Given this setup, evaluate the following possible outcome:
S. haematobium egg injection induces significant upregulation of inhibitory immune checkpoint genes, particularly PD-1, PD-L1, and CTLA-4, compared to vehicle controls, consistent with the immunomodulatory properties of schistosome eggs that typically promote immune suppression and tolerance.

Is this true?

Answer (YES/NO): NO